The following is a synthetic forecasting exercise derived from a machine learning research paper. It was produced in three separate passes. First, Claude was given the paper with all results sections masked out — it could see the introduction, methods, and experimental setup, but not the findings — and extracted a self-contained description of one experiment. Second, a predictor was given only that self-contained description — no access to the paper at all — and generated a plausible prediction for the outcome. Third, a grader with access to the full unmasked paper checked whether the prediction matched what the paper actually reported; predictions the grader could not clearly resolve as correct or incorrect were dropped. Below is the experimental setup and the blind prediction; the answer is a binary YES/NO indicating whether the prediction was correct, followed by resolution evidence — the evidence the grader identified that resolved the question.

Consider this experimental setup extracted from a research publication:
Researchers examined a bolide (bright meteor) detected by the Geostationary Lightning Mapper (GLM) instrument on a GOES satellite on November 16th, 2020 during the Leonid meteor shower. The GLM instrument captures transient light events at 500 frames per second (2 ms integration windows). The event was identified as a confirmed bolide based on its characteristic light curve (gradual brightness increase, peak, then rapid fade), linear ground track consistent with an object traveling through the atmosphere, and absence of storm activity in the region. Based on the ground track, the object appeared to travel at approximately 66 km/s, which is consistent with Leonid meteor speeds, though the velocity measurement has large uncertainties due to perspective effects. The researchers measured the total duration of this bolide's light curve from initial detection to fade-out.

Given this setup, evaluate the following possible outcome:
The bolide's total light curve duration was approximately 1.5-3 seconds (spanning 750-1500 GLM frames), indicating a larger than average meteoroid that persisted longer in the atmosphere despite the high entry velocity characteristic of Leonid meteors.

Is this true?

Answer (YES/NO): NO